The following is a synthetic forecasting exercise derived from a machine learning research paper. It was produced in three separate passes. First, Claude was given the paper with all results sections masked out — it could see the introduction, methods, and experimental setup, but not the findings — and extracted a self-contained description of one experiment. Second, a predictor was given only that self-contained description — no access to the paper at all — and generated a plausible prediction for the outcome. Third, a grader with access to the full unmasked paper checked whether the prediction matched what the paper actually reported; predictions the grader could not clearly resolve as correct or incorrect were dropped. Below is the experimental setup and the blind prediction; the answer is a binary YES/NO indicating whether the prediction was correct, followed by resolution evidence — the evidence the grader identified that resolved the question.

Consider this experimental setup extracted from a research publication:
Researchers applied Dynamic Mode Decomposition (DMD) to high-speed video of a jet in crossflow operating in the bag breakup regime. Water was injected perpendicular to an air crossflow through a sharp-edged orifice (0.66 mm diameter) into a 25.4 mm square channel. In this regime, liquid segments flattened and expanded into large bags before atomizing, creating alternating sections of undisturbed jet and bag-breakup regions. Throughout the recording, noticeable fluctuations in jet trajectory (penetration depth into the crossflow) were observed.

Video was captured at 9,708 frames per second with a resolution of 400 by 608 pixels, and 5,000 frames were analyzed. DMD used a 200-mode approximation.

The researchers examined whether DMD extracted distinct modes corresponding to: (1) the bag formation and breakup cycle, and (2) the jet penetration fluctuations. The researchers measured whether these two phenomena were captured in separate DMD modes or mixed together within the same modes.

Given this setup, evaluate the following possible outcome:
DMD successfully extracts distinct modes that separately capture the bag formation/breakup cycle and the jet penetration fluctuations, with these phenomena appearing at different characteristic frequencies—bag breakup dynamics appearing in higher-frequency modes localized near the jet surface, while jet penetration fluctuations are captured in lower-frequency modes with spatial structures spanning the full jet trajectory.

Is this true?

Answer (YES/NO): NO